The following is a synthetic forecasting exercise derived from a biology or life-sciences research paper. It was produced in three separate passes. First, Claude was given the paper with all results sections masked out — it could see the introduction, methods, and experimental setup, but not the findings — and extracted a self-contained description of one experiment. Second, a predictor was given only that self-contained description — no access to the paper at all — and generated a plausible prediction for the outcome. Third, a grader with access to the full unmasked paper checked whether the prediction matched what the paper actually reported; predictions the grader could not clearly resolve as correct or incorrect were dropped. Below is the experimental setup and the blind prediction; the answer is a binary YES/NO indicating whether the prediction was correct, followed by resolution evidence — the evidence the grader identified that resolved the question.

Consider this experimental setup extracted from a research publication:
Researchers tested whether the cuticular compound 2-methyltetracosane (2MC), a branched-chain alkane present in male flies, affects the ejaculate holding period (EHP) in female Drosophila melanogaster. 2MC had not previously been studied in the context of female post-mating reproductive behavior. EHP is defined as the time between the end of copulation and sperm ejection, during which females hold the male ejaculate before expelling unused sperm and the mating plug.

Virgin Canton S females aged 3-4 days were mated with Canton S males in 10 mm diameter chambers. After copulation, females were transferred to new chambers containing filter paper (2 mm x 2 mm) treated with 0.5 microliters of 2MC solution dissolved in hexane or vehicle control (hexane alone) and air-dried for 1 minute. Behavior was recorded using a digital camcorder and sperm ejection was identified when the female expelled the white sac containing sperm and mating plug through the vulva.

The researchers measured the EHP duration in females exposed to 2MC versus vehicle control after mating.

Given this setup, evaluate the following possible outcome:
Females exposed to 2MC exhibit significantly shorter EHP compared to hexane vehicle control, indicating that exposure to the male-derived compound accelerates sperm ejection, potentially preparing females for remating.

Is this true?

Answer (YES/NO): YES